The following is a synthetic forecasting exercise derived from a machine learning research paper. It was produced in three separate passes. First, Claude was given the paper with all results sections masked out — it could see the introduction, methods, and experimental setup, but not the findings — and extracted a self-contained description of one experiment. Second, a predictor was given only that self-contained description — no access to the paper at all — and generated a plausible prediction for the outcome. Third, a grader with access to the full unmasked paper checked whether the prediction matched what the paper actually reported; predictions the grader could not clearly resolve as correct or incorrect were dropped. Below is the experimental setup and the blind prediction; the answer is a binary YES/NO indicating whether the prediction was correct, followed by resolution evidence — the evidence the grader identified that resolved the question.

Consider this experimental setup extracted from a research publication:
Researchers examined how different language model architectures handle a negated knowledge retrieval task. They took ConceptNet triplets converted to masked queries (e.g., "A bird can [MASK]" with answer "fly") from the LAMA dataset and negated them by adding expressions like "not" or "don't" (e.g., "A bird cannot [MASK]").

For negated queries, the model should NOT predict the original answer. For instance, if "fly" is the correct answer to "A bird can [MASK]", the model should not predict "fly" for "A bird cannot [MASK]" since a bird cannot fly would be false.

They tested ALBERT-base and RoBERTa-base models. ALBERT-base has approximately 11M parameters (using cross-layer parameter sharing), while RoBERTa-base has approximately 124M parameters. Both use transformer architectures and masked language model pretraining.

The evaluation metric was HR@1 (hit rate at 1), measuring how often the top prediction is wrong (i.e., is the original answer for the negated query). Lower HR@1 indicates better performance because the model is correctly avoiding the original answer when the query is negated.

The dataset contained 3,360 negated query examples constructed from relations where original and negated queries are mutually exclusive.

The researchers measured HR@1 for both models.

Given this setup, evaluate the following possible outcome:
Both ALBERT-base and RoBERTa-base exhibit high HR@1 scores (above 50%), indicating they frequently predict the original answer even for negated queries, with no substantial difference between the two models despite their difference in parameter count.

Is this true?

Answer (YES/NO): NO